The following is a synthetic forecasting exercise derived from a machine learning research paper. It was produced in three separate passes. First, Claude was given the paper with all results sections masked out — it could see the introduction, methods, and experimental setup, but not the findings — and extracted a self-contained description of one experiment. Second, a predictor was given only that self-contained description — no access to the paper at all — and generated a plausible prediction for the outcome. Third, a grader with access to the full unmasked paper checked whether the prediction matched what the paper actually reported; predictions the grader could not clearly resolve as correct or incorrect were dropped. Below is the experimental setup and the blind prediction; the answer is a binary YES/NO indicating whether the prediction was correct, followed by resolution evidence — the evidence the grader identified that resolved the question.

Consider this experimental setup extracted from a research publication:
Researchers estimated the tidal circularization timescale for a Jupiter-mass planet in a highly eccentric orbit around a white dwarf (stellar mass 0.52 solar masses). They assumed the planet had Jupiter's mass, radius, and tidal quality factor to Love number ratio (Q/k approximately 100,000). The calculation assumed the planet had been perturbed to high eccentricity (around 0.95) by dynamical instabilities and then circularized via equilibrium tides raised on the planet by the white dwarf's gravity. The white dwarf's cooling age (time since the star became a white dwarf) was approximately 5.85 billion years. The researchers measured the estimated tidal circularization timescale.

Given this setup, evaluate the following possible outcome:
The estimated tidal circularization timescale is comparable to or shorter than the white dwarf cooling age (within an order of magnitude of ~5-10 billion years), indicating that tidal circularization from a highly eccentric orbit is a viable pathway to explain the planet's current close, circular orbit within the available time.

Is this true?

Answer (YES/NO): NO